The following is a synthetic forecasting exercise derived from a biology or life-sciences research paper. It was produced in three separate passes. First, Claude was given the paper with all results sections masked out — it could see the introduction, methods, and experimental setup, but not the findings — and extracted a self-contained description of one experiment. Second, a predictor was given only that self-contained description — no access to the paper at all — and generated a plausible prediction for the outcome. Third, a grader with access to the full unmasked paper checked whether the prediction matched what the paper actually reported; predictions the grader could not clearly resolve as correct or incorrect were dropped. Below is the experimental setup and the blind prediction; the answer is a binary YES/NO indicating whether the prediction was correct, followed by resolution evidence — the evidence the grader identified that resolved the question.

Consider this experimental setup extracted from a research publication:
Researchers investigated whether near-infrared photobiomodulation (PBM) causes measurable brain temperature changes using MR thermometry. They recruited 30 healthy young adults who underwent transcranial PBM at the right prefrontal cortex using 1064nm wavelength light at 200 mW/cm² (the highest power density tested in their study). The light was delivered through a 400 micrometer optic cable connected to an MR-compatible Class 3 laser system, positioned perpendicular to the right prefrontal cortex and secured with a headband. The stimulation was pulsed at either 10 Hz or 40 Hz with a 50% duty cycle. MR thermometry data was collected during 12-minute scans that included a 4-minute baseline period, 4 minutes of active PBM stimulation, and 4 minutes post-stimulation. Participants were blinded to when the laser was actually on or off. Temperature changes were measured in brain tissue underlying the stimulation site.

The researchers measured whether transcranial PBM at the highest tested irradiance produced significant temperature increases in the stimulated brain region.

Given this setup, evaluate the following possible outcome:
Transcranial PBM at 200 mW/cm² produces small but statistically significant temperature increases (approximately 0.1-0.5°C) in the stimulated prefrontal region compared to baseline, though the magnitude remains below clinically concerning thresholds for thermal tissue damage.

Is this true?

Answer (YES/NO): NO